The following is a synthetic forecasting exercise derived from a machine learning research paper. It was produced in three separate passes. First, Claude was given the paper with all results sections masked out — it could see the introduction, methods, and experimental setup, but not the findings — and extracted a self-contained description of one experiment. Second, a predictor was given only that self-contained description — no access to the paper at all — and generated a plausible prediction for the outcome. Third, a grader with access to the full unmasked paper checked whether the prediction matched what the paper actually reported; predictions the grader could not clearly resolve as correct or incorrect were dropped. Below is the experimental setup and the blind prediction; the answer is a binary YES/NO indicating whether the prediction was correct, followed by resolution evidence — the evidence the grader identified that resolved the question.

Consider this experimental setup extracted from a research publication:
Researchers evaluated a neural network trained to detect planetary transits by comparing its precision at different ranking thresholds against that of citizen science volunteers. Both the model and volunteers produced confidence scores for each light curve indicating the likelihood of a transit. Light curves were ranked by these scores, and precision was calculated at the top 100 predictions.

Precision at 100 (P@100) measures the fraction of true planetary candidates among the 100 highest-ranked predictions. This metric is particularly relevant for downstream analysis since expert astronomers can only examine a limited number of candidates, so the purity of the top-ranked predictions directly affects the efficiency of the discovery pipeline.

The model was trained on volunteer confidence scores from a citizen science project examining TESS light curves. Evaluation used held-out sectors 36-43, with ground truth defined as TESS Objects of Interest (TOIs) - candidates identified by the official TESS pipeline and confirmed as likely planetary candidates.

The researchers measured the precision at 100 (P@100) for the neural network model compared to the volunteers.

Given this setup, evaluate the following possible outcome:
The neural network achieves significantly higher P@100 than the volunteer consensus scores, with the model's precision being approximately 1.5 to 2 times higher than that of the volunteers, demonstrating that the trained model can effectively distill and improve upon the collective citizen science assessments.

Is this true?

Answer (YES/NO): NO